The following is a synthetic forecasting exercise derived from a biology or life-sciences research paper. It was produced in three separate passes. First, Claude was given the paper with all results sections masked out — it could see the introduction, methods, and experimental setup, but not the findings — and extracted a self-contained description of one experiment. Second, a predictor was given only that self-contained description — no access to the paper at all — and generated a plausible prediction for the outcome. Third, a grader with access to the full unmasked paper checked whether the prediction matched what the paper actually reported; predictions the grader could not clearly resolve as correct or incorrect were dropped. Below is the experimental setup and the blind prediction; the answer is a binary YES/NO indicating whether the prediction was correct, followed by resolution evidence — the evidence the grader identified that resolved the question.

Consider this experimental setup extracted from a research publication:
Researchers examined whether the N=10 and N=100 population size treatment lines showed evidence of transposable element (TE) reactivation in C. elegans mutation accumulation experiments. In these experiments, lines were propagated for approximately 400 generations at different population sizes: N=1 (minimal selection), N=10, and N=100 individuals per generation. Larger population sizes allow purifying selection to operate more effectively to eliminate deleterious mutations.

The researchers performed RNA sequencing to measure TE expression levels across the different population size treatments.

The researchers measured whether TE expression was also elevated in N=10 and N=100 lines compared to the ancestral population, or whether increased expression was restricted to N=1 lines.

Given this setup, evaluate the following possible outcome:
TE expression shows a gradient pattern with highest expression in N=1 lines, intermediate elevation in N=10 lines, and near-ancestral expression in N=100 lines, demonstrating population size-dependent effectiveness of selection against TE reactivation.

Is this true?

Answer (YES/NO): NO